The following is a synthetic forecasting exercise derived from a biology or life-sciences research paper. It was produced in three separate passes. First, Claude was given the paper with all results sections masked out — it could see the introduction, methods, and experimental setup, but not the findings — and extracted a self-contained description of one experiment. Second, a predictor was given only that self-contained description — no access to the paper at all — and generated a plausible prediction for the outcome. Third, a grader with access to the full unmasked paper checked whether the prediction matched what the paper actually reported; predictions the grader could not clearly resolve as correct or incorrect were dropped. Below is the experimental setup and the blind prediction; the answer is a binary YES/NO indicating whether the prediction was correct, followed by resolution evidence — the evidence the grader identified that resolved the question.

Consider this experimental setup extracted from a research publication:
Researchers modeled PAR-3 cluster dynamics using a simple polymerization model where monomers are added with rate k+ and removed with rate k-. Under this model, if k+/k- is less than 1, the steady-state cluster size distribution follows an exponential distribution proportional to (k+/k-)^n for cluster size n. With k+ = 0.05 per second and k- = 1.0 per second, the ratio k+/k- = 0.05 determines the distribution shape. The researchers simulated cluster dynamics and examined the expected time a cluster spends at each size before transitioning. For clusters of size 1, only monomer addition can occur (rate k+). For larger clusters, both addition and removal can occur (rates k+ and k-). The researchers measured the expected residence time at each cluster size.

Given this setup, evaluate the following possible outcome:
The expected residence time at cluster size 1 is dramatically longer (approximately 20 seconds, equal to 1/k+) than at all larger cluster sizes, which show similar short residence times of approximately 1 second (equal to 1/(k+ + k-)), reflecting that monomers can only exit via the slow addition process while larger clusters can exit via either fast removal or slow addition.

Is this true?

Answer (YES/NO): YES